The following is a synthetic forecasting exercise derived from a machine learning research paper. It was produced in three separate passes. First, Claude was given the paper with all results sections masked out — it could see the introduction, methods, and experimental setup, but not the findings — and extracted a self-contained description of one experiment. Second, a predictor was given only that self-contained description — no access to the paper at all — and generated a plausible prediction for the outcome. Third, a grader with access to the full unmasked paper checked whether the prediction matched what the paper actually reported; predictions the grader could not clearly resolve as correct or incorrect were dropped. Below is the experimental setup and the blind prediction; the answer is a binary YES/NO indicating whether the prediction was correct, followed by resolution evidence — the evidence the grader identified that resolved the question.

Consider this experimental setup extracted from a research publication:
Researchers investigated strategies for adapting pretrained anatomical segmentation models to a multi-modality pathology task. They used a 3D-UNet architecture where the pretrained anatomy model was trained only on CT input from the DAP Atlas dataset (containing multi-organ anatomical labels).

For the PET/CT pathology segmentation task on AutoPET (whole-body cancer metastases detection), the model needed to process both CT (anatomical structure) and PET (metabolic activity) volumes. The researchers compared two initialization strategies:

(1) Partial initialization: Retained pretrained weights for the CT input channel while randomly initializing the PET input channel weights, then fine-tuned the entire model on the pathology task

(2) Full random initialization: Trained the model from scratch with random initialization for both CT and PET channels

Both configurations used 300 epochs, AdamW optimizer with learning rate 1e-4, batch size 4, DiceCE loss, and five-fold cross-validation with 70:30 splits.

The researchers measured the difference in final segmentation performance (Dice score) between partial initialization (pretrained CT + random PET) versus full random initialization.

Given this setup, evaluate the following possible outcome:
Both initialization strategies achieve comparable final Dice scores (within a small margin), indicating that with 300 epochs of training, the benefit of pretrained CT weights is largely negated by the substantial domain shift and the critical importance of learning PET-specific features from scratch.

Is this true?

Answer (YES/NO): NO